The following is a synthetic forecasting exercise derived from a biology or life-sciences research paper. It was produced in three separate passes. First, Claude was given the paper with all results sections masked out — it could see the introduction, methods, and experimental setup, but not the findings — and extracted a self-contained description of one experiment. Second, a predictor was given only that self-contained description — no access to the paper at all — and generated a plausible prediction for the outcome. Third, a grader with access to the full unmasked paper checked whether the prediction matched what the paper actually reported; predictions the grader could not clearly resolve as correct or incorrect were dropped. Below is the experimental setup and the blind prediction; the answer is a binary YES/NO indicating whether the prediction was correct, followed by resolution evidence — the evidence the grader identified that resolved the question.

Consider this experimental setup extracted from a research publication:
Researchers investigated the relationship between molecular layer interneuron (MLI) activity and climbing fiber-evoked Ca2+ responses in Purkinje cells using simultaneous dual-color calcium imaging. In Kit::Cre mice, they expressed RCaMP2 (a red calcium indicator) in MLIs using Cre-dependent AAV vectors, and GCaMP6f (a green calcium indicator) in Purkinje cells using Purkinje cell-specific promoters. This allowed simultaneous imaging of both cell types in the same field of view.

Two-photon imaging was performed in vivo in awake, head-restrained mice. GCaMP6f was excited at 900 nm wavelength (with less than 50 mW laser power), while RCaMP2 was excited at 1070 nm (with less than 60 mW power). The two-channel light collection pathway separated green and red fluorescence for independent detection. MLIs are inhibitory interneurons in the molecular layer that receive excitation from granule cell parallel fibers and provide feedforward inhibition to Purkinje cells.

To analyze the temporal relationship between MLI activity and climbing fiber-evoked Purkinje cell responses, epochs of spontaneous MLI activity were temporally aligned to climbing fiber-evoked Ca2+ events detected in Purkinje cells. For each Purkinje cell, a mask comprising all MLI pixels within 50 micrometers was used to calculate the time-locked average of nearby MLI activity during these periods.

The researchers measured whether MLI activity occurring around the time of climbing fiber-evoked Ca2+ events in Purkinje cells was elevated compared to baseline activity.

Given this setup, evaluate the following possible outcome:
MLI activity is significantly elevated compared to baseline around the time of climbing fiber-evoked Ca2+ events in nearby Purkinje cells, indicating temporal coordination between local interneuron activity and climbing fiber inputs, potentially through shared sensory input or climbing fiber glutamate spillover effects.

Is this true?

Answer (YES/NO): NO